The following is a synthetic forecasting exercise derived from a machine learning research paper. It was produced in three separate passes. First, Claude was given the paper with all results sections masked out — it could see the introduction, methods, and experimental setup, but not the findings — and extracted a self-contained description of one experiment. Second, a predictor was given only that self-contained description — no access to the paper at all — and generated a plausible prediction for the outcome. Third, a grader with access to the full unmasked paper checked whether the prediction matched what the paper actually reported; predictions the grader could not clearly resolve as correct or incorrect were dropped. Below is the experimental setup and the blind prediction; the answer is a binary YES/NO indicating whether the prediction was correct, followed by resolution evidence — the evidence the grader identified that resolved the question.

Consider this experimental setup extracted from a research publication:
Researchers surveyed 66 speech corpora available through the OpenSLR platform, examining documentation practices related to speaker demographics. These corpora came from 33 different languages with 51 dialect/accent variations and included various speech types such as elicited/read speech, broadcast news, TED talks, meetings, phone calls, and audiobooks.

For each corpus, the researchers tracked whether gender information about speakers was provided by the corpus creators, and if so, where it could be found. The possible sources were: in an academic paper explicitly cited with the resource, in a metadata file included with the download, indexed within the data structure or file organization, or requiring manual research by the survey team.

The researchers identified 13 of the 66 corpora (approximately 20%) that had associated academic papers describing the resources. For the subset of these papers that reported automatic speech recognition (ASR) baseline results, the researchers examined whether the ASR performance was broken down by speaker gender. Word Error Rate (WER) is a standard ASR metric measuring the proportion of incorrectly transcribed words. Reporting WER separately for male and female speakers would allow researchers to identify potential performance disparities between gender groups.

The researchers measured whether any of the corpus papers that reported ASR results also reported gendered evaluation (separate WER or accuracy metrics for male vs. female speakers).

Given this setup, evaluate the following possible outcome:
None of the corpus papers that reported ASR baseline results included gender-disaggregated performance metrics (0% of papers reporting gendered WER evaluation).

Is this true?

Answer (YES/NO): YES